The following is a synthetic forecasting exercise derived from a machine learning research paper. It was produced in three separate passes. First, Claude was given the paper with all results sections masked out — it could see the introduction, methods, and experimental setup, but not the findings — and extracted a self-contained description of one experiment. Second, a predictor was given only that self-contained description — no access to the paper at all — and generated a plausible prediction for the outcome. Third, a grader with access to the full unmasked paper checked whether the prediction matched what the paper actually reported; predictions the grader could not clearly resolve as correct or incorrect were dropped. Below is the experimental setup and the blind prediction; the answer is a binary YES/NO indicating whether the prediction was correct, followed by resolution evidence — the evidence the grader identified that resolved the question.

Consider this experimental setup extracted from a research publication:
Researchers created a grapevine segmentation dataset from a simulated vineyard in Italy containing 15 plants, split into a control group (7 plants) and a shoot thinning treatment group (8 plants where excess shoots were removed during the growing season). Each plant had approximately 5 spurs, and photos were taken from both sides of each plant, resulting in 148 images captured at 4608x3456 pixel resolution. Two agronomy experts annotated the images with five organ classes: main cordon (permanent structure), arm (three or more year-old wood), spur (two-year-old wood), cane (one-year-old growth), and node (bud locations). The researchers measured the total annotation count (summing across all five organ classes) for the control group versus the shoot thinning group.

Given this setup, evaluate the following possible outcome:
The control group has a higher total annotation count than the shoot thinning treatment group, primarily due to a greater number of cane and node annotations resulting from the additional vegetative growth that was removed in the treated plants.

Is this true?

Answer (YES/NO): NO